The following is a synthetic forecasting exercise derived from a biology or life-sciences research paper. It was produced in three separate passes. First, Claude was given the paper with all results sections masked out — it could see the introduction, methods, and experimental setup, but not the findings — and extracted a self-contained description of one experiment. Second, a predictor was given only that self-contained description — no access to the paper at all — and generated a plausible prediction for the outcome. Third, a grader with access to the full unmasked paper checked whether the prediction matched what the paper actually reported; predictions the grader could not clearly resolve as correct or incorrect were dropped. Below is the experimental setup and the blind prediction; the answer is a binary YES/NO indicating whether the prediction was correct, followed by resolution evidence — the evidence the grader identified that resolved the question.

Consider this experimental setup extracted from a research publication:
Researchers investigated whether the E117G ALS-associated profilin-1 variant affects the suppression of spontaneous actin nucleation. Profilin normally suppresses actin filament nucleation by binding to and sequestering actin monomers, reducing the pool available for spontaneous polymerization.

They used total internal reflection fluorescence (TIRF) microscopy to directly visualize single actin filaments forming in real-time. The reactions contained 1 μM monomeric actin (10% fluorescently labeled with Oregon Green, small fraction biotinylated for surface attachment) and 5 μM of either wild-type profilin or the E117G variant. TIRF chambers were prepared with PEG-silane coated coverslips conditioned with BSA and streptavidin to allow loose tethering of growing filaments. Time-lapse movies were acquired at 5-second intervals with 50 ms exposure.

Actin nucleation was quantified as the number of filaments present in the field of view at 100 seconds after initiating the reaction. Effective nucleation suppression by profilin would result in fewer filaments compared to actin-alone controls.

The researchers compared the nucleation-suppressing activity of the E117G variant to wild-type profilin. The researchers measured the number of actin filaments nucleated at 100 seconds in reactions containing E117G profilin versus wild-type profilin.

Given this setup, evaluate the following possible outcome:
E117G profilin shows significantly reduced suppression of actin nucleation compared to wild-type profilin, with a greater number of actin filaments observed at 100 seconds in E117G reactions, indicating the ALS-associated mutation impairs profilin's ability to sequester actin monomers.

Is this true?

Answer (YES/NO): NO